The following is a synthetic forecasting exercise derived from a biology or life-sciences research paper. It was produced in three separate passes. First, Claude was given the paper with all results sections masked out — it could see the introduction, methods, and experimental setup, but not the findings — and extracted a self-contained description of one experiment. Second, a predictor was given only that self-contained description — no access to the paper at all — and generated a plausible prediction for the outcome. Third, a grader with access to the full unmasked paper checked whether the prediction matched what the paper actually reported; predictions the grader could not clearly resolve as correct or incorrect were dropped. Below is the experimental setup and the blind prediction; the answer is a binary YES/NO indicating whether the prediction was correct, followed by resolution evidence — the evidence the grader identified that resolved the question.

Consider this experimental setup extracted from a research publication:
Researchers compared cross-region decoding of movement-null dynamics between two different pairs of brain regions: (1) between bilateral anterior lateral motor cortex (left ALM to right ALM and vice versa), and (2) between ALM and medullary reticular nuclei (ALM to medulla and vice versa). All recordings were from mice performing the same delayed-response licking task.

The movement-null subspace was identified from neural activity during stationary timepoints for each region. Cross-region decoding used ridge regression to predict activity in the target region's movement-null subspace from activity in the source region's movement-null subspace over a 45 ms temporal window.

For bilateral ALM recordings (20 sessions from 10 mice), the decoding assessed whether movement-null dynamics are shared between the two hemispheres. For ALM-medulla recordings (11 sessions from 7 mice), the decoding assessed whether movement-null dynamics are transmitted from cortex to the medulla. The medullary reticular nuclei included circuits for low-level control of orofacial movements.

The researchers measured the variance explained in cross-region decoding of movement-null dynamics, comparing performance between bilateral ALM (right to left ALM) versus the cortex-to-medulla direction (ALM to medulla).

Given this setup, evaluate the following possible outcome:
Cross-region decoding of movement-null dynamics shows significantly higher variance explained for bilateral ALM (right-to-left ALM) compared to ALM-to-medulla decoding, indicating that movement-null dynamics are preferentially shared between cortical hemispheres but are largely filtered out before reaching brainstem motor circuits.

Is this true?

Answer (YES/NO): NO